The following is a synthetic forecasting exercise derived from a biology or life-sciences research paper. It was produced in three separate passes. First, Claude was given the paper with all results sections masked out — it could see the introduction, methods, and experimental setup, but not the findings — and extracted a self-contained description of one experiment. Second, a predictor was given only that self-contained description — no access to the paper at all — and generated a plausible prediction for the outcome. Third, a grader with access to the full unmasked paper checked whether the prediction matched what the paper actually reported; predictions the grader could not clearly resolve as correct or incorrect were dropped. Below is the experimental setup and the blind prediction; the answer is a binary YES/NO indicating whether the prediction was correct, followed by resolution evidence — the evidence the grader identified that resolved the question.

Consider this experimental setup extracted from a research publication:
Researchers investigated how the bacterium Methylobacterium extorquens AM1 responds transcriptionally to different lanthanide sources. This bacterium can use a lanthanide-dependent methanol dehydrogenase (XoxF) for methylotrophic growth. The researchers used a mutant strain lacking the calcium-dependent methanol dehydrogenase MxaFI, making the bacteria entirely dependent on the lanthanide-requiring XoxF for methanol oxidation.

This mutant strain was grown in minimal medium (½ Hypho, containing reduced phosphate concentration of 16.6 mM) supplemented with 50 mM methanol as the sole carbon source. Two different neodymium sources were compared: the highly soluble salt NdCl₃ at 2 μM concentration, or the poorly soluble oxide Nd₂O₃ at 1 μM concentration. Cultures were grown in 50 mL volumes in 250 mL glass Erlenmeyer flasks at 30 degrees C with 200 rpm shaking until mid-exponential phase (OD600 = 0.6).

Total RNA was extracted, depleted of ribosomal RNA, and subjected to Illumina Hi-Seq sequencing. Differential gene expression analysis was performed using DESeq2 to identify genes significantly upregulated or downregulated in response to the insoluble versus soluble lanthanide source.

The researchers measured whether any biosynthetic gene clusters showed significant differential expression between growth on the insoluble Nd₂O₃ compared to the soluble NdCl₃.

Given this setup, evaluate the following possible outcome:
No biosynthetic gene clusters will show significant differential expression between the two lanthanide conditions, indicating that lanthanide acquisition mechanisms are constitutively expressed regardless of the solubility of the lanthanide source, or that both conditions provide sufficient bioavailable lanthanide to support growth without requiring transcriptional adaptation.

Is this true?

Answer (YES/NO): NO